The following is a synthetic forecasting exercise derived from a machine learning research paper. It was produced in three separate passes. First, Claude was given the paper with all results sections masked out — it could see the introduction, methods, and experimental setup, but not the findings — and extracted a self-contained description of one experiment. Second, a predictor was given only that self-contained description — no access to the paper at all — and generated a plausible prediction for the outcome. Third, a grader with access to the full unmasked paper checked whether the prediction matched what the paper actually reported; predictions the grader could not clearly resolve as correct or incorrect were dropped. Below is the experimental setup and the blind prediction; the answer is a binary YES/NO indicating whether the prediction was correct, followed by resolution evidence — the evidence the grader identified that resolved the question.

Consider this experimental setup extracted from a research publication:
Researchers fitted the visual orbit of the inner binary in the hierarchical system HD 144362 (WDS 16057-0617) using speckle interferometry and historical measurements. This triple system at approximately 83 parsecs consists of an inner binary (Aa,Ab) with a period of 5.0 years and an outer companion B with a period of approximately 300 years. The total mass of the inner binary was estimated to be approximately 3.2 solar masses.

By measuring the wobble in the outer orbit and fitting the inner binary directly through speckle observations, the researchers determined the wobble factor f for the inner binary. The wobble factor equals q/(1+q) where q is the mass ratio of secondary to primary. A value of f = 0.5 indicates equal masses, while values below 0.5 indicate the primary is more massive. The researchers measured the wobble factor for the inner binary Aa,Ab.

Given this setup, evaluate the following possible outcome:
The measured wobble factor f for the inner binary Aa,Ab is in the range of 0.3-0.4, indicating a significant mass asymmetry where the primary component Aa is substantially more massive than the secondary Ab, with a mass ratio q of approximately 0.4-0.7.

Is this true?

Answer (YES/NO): NO